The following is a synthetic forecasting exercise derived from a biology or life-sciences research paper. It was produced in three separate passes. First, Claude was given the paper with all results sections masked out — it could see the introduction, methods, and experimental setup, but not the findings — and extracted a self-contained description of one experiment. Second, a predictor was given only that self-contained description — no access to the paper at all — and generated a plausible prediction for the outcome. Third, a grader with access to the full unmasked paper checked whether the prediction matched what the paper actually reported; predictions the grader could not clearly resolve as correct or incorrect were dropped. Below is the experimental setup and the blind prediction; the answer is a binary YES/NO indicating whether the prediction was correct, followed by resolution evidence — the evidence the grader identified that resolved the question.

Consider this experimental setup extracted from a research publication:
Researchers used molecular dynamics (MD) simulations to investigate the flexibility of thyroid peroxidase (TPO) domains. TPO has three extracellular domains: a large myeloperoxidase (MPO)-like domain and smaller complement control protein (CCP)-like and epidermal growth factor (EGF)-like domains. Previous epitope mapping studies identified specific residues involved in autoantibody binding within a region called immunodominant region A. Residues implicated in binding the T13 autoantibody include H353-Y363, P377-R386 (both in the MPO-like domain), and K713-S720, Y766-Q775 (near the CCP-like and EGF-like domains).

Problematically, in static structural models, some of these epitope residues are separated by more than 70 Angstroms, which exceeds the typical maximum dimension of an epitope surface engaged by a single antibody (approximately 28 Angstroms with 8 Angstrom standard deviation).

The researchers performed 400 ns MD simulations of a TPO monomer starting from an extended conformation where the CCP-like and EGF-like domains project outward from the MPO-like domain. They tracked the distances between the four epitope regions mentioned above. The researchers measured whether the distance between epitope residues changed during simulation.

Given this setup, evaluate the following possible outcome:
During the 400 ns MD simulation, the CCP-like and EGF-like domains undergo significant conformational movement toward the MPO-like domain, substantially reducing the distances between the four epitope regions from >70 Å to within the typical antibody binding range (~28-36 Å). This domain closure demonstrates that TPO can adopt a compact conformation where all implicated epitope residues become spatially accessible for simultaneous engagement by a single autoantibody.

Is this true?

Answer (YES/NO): NO